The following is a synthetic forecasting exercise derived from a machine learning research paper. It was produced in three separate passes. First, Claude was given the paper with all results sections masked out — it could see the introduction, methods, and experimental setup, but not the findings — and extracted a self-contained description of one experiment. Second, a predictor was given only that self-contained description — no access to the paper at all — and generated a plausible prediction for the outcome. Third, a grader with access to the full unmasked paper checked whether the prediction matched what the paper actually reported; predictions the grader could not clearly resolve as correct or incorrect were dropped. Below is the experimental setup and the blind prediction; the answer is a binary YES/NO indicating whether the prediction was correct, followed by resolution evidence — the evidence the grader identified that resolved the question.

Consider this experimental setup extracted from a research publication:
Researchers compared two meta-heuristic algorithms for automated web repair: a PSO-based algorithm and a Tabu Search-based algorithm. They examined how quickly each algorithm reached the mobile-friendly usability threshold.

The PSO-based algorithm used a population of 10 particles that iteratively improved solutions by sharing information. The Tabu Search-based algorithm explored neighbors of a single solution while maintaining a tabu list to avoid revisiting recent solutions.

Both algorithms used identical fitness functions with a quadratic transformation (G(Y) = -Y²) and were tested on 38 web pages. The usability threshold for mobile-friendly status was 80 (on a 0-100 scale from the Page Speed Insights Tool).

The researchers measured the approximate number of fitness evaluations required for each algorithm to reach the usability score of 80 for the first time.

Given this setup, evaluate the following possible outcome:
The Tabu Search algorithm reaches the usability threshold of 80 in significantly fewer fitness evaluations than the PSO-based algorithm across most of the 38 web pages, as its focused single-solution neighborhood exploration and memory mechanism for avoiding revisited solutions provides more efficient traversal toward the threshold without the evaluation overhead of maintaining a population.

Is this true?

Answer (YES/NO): YES